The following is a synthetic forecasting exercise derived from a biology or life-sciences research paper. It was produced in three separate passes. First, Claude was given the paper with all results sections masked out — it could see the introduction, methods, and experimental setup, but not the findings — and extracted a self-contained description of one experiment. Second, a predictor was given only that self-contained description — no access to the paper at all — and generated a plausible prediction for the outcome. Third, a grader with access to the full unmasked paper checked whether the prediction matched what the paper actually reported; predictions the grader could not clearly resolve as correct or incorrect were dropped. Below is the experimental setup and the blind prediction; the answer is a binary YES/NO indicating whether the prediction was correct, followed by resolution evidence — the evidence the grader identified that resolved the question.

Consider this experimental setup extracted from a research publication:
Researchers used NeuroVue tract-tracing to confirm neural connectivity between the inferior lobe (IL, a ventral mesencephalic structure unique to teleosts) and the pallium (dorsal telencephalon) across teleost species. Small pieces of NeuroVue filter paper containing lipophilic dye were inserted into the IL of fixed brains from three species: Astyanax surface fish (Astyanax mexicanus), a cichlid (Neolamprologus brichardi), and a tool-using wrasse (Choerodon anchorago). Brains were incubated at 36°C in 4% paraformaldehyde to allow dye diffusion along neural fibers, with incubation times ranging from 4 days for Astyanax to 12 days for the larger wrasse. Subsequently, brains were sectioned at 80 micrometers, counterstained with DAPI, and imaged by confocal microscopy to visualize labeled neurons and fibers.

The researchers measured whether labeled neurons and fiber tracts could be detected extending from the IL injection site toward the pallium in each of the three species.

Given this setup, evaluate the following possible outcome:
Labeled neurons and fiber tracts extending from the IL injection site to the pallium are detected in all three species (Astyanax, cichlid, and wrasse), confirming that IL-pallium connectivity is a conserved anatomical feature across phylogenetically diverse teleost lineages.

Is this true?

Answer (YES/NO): NO